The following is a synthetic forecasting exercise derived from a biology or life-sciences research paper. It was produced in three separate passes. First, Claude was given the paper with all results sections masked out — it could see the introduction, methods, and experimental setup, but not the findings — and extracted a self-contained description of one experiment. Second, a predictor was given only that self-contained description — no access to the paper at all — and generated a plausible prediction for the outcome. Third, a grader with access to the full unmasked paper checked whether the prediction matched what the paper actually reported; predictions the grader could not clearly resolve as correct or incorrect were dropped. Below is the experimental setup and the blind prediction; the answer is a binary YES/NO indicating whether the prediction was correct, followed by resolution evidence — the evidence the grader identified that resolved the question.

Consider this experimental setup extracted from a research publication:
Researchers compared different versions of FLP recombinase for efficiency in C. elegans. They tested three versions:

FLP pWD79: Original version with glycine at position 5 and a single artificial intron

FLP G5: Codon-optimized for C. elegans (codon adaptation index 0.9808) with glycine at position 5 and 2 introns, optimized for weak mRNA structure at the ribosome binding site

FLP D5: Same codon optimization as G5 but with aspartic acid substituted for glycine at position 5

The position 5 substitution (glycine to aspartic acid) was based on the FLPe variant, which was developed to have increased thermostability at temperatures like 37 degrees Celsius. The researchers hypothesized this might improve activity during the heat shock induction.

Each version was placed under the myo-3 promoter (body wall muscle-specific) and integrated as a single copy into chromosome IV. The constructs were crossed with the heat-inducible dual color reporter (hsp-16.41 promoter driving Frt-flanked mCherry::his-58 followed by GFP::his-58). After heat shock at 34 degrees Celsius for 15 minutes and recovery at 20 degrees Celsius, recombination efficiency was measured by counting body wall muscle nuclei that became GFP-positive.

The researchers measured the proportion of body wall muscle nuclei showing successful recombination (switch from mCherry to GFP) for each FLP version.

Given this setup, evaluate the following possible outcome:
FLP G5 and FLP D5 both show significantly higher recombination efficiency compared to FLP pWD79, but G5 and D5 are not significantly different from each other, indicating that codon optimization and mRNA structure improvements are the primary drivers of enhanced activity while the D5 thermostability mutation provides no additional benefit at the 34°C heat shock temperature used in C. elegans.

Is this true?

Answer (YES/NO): NO